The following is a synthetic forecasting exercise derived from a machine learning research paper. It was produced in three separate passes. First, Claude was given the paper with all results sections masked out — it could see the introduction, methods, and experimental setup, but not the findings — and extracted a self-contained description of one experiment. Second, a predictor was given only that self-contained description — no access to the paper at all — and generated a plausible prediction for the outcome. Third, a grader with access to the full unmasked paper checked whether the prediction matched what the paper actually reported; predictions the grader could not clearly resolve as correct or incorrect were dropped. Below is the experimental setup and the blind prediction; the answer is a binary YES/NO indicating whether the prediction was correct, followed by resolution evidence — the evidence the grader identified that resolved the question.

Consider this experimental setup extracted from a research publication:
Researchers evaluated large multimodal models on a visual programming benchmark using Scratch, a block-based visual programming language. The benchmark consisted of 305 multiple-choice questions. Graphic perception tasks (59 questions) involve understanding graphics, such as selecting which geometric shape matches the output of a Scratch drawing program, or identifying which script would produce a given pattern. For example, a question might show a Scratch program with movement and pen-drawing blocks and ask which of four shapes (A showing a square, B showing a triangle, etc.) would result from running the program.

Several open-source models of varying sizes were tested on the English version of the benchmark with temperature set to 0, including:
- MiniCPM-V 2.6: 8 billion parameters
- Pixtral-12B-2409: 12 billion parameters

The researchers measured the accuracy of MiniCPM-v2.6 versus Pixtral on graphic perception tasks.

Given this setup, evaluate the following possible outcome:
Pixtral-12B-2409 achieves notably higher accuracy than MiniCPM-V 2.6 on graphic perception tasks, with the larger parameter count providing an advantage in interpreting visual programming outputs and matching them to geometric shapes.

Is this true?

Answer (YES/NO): NO